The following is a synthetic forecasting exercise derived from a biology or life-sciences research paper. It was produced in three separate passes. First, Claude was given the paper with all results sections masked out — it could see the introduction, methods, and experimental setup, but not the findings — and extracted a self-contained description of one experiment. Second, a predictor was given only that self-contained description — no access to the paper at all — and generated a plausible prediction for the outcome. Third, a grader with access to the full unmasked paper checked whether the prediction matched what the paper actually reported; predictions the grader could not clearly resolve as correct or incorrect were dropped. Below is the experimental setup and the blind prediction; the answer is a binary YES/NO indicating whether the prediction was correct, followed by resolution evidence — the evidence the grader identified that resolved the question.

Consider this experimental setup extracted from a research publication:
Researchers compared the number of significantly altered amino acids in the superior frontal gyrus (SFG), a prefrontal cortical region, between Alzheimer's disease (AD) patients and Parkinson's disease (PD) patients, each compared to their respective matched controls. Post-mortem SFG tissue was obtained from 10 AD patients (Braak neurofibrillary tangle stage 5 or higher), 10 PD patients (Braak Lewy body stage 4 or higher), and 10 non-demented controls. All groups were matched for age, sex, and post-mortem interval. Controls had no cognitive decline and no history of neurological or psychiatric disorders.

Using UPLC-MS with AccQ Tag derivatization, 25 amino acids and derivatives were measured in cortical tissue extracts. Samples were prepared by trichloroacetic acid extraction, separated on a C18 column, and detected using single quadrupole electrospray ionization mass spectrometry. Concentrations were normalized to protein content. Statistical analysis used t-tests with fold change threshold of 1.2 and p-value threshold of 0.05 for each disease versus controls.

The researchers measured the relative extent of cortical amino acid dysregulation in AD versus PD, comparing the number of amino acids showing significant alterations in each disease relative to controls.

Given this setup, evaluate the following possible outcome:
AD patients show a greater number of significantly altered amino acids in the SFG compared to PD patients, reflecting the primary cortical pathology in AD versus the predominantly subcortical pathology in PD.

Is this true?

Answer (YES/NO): YES